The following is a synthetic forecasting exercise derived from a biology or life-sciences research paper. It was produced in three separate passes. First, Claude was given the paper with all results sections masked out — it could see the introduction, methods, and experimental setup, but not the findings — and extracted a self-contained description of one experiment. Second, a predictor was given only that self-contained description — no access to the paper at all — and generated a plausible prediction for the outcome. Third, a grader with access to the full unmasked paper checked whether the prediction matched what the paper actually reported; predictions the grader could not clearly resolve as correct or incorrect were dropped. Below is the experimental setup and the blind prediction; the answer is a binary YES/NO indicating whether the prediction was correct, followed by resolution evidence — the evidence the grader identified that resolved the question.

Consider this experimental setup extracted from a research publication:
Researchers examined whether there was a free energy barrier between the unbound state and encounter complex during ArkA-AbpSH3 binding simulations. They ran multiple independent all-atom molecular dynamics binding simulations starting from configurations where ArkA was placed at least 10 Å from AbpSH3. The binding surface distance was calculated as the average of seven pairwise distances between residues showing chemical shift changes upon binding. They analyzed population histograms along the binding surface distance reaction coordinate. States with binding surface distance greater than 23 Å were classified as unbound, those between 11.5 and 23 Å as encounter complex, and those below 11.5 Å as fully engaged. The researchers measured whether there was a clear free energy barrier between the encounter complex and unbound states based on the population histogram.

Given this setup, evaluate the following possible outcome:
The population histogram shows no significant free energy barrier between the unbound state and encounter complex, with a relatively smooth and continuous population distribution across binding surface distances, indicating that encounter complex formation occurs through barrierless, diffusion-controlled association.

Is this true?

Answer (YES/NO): YES